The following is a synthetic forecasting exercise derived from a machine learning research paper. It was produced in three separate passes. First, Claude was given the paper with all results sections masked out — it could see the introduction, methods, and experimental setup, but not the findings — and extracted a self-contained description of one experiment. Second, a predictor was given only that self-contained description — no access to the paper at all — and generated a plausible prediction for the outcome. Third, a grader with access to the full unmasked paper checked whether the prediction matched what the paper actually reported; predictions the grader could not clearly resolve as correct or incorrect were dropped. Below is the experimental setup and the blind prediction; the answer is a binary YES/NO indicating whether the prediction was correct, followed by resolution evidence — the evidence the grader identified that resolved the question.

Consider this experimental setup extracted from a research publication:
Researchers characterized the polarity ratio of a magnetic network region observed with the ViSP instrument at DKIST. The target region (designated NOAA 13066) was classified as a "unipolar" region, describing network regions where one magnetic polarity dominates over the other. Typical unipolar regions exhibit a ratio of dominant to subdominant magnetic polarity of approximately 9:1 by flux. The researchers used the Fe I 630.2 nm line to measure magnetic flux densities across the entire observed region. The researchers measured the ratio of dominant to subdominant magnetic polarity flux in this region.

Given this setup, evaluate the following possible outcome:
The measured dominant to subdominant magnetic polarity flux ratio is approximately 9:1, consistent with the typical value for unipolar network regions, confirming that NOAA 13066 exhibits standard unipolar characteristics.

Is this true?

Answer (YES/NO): NO